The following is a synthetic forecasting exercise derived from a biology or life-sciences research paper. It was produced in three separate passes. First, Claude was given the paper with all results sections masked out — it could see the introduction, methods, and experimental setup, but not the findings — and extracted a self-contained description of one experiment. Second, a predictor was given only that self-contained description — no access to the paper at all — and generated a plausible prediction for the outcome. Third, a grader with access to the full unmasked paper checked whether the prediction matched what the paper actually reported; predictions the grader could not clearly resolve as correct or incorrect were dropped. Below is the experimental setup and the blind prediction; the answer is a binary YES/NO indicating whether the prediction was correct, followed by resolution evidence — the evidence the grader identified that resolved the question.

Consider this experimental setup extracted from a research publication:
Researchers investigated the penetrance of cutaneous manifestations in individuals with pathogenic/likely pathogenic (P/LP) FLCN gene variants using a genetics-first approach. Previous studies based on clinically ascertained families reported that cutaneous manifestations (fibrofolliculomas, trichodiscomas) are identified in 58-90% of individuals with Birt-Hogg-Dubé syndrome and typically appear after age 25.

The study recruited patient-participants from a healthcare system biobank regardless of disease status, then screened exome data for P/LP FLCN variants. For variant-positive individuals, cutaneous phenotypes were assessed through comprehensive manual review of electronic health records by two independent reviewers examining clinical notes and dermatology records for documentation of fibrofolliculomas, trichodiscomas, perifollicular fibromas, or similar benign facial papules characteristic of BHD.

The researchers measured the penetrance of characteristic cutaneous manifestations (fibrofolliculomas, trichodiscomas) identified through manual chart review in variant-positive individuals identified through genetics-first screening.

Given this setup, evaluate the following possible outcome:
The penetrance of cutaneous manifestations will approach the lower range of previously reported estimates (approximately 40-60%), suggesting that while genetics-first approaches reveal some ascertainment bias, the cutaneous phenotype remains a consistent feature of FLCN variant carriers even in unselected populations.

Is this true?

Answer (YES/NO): NO